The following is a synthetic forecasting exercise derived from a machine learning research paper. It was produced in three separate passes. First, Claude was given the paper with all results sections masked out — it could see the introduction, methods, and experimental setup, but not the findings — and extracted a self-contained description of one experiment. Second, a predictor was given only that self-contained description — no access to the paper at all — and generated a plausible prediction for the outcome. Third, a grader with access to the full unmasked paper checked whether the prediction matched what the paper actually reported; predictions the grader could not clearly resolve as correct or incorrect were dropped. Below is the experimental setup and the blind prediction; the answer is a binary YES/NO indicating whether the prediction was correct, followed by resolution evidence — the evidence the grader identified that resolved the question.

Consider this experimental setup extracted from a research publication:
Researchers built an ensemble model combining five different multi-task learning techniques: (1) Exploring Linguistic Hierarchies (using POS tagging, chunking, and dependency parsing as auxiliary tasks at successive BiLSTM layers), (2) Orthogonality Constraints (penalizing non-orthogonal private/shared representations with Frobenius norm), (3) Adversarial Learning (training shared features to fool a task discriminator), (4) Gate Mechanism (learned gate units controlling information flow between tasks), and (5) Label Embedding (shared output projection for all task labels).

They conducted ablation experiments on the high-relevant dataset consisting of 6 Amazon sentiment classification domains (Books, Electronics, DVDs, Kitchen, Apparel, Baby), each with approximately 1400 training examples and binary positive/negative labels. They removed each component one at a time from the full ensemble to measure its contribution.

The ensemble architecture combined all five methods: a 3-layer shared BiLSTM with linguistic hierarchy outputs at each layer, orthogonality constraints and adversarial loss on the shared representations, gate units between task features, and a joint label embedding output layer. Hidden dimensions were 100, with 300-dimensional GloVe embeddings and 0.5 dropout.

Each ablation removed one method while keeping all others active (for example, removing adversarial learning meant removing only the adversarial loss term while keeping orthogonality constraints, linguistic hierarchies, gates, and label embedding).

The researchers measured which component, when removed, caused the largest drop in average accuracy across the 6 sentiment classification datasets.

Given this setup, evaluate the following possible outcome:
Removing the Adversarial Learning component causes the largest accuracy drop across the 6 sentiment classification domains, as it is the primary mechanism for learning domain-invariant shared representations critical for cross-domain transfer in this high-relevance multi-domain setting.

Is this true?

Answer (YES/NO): NO